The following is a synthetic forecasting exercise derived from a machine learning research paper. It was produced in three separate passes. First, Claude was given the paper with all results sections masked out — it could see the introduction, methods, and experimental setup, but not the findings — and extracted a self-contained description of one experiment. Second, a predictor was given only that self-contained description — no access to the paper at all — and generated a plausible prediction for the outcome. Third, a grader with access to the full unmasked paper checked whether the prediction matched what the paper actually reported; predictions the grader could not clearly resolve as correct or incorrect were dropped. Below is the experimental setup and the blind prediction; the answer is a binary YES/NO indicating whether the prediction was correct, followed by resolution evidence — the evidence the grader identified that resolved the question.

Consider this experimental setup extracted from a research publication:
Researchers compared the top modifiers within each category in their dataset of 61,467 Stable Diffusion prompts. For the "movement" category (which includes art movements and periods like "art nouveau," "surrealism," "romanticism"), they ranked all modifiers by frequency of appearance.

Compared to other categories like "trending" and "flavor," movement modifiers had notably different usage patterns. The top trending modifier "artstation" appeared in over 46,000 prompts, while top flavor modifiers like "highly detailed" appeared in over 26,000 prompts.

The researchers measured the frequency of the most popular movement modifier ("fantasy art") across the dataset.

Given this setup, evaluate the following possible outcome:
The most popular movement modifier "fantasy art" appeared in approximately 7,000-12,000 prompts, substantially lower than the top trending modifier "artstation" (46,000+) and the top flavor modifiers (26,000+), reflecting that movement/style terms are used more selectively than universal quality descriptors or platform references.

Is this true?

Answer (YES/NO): NO